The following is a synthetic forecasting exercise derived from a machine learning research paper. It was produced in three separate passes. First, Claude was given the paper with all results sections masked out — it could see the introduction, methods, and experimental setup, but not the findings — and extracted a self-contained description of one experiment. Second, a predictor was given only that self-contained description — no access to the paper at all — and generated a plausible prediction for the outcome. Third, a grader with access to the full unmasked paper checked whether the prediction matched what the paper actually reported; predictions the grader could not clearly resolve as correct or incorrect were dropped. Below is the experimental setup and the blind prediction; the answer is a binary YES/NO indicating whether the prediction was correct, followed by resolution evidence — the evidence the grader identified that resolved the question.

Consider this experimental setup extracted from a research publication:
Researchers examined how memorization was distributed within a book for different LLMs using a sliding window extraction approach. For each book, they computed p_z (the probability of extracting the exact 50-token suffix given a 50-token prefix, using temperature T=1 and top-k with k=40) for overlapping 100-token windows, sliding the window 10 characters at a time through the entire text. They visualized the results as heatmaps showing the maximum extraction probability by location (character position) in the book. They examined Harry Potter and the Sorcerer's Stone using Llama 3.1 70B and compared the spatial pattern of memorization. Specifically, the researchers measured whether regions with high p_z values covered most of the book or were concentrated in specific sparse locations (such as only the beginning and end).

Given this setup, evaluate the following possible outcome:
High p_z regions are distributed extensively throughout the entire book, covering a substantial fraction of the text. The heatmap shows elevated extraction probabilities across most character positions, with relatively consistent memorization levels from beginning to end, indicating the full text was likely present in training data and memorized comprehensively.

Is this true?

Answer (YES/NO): YES